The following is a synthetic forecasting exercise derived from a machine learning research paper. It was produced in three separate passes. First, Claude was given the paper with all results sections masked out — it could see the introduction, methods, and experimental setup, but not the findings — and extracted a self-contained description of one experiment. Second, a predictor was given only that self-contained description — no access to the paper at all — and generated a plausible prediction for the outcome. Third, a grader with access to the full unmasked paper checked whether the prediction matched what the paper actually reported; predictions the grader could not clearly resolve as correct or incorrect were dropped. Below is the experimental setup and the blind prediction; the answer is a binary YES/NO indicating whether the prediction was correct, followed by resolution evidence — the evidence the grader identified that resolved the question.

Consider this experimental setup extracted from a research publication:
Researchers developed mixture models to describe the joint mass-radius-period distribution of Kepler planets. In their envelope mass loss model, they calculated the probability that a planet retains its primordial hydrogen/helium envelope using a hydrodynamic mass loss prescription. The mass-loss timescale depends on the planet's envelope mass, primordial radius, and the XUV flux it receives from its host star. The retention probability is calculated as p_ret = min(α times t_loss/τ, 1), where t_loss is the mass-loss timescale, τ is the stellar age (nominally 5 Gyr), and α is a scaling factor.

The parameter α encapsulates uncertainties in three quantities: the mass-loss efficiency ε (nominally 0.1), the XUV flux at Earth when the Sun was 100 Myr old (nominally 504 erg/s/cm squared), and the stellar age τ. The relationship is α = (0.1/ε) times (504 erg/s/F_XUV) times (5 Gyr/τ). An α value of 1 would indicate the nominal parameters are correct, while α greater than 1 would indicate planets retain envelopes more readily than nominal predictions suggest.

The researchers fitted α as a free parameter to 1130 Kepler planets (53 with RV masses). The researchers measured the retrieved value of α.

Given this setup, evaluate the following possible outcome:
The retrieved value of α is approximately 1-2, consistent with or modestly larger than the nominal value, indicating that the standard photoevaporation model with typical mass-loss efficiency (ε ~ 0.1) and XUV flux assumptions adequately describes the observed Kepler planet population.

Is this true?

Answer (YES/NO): NO